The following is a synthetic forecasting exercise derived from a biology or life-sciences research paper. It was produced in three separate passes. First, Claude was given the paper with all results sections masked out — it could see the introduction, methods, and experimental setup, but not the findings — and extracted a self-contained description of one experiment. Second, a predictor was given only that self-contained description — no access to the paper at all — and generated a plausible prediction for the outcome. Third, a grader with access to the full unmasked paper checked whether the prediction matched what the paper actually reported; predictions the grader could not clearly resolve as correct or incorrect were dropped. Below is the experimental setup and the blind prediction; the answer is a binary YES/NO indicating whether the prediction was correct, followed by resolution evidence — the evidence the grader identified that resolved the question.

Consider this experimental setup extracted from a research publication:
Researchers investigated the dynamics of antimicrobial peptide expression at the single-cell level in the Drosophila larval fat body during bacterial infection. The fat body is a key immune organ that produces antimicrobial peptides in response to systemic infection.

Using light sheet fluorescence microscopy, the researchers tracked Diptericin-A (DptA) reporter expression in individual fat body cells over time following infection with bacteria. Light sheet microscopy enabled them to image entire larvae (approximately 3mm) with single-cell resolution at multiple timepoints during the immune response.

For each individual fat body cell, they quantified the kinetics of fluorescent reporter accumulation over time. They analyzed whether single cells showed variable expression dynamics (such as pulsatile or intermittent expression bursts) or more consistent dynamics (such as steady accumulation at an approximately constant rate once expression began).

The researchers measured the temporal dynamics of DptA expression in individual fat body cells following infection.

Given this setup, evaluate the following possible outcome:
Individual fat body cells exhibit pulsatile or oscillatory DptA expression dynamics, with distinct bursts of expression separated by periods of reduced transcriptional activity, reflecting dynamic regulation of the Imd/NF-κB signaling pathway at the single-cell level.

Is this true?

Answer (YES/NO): NO